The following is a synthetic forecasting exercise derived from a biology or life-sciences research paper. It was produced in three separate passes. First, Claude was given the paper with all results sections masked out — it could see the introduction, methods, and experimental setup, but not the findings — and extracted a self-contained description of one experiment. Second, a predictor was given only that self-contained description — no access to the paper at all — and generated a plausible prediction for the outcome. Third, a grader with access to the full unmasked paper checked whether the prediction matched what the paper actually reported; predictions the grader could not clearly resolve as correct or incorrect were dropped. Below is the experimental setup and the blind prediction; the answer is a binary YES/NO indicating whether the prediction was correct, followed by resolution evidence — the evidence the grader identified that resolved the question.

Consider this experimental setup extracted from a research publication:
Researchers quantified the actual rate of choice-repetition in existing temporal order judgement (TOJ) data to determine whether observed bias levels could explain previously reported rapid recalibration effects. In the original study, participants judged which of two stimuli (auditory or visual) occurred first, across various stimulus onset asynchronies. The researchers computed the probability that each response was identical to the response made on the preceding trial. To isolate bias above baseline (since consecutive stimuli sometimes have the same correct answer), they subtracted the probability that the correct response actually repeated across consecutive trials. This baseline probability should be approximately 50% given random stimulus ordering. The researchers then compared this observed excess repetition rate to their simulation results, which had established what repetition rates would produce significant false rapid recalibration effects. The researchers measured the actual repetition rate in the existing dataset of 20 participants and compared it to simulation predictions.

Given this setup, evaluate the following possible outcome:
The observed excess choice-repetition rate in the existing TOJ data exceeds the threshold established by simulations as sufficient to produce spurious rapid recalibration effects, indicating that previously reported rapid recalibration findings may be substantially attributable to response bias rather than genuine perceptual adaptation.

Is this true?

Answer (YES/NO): YES